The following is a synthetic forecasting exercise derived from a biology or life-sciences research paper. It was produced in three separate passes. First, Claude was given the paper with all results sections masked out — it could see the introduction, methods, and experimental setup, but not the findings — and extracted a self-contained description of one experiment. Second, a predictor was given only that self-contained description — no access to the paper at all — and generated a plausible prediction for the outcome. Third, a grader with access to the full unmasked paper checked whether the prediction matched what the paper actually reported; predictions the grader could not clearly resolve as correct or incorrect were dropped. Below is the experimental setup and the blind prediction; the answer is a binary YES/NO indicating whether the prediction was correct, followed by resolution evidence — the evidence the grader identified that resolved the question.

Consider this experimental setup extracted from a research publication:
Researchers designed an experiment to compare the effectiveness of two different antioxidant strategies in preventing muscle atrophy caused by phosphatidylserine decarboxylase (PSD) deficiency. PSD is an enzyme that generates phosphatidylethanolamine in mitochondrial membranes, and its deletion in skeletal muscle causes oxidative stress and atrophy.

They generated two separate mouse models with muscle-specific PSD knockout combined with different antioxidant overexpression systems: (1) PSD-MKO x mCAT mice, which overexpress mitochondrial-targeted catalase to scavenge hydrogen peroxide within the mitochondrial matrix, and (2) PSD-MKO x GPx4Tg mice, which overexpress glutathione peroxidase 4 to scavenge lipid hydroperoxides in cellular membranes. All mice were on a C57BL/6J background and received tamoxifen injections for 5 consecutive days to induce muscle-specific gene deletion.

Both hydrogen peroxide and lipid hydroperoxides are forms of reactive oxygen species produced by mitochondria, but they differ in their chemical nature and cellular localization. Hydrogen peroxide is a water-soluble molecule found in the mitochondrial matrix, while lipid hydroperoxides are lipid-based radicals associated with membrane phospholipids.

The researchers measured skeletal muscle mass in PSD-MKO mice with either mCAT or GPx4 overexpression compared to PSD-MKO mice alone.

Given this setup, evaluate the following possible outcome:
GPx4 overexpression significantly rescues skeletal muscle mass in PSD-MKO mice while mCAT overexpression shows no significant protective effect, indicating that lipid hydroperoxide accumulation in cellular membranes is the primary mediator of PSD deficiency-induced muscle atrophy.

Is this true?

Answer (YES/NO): NO